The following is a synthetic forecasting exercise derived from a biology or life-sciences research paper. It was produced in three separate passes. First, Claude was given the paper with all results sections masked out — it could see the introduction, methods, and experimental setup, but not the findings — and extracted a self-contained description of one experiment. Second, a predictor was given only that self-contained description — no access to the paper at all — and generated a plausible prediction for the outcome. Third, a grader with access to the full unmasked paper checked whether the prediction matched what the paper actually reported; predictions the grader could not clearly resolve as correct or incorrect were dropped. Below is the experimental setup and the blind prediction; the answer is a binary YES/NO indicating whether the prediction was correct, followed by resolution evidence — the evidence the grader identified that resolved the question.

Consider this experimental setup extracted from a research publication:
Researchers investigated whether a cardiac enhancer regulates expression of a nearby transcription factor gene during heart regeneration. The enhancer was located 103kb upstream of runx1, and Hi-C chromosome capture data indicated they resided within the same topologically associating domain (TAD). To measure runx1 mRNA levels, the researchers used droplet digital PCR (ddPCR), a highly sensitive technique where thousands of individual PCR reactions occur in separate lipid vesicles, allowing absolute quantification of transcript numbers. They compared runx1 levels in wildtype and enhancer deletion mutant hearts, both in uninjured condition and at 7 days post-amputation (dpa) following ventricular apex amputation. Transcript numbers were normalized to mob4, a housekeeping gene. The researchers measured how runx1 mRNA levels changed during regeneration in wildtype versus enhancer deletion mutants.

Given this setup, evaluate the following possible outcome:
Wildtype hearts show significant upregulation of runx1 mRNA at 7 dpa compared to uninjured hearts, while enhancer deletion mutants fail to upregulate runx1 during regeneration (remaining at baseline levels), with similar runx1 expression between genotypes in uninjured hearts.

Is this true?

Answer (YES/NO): NO